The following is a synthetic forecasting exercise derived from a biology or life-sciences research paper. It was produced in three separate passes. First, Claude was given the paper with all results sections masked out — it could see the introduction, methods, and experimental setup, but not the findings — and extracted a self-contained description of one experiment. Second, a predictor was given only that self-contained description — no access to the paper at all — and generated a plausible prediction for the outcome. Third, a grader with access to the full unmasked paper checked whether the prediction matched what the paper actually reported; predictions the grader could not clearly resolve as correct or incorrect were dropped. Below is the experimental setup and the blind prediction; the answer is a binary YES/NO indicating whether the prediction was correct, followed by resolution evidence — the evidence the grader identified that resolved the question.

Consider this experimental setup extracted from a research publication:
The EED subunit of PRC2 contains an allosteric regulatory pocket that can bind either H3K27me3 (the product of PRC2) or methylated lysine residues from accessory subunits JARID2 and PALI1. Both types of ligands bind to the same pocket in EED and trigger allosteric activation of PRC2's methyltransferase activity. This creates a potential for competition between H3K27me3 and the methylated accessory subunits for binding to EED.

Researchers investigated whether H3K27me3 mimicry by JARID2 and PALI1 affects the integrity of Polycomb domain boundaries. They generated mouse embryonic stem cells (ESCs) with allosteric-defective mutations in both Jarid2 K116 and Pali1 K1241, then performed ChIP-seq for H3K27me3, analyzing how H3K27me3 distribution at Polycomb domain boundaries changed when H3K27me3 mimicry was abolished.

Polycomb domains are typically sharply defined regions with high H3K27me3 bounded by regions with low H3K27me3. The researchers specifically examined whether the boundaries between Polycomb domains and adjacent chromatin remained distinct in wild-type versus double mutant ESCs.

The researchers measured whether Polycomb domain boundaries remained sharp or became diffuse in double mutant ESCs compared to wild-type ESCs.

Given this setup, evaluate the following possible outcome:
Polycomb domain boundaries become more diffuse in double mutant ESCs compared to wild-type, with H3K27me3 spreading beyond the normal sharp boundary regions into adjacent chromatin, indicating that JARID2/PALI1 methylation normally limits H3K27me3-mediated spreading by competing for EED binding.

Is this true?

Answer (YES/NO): YES